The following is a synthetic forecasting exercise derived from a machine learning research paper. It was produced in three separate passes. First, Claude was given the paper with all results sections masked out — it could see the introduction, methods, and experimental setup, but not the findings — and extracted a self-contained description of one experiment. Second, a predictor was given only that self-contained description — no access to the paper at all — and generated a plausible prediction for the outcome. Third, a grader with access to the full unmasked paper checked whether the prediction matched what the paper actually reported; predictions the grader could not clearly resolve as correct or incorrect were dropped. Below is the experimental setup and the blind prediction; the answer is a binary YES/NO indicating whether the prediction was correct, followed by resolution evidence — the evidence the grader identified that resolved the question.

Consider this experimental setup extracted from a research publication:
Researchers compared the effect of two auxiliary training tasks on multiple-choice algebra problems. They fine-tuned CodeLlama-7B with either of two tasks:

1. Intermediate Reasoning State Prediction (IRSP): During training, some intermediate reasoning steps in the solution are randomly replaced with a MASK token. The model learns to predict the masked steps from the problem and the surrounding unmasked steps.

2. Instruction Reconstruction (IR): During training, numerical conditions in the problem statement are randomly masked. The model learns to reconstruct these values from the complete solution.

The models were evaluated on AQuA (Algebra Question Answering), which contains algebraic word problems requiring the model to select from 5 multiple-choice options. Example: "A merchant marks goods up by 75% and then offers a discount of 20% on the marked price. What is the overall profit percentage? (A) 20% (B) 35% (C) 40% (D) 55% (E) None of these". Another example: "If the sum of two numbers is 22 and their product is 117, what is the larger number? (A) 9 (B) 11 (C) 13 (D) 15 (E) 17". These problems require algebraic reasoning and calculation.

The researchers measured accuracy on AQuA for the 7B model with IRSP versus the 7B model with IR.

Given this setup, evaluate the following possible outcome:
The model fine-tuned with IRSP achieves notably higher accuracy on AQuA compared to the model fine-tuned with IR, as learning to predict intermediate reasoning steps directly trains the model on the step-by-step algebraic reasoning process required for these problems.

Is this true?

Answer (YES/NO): NO